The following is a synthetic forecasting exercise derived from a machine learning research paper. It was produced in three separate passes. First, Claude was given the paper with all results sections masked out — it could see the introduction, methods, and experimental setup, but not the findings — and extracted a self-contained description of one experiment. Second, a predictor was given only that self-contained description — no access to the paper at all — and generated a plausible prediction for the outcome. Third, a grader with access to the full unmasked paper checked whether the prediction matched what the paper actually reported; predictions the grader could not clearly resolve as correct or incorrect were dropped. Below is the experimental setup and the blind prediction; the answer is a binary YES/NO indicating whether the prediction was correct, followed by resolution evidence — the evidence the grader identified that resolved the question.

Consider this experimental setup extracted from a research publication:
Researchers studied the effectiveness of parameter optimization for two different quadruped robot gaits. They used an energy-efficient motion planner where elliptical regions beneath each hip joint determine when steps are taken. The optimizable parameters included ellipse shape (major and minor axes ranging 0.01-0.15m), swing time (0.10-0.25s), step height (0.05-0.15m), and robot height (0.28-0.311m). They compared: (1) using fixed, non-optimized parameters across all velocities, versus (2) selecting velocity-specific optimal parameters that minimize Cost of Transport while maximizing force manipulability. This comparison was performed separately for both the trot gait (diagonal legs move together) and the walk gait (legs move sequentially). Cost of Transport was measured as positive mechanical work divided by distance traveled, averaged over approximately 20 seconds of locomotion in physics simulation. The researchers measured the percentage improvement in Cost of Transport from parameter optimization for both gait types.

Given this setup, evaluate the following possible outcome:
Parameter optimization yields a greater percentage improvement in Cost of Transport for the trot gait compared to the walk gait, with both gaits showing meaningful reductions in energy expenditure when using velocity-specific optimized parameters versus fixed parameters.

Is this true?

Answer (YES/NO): YES